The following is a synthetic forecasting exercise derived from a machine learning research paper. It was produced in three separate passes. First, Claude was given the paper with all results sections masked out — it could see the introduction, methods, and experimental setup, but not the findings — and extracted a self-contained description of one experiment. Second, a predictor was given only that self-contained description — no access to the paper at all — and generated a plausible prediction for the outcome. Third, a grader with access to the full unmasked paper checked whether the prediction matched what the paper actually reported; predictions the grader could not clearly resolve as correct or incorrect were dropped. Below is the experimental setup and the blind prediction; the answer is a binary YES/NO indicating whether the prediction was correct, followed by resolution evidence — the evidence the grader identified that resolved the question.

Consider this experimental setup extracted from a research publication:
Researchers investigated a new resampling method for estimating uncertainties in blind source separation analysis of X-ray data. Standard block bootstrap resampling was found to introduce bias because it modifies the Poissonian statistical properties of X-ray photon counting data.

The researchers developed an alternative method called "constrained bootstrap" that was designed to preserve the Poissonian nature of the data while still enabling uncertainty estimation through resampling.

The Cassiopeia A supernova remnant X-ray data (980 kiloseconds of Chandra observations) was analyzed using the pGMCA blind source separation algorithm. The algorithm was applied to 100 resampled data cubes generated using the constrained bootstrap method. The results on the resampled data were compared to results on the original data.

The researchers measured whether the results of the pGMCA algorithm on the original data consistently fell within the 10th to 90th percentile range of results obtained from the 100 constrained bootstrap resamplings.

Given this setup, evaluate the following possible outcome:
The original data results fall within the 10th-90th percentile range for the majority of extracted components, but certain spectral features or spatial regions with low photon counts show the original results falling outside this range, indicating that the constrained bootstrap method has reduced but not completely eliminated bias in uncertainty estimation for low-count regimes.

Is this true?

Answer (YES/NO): YES